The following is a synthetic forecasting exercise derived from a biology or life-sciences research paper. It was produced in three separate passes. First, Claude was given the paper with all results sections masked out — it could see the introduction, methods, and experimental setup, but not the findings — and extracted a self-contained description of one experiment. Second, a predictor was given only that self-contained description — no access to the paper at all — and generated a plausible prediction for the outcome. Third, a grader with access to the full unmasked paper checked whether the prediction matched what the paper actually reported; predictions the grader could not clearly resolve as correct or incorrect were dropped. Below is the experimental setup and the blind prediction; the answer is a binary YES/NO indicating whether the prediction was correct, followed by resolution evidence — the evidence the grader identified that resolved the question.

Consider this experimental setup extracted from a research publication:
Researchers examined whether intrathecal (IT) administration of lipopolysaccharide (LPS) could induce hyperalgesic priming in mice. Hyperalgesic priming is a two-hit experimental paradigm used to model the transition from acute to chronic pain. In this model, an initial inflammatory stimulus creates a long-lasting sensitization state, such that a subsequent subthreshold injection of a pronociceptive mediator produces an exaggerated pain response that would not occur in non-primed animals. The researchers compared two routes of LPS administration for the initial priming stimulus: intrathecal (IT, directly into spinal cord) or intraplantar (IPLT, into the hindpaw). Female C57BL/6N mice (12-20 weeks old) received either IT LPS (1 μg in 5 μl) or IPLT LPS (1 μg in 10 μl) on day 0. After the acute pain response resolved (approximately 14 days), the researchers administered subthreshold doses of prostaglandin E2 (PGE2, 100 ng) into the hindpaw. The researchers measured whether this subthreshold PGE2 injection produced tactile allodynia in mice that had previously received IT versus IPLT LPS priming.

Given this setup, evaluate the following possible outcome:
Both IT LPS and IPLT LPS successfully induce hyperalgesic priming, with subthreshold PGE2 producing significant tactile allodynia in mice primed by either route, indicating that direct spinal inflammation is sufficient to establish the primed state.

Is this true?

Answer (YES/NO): NO